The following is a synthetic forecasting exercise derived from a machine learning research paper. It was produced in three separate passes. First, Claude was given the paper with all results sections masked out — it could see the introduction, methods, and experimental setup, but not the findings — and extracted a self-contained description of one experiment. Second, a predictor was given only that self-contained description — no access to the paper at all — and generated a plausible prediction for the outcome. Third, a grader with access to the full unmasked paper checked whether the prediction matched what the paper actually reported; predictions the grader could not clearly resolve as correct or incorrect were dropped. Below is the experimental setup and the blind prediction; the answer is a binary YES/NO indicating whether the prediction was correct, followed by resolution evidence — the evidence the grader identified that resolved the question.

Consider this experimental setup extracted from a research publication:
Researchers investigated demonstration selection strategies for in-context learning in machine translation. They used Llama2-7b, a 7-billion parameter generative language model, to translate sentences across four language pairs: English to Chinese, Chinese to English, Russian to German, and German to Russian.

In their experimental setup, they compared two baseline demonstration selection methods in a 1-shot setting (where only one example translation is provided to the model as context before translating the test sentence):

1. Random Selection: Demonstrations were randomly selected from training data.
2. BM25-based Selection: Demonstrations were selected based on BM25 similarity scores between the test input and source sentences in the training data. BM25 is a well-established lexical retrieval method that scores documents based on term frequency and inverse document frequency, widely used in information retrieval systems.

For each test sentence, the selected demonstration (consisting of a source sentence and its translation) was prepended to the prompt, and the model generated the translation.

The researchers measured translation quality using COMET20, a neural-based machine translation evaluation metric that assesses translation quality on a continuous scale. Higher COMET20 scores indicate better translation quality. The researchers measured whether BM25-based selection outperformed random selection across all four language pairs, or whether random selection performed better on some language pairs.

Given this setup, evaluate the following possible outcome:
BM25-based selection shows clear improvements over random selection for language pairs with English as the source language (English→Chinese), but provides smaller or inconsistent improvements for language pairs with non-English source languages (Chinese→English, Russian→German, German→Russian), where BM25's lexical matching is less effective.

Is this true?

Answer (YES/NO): NO